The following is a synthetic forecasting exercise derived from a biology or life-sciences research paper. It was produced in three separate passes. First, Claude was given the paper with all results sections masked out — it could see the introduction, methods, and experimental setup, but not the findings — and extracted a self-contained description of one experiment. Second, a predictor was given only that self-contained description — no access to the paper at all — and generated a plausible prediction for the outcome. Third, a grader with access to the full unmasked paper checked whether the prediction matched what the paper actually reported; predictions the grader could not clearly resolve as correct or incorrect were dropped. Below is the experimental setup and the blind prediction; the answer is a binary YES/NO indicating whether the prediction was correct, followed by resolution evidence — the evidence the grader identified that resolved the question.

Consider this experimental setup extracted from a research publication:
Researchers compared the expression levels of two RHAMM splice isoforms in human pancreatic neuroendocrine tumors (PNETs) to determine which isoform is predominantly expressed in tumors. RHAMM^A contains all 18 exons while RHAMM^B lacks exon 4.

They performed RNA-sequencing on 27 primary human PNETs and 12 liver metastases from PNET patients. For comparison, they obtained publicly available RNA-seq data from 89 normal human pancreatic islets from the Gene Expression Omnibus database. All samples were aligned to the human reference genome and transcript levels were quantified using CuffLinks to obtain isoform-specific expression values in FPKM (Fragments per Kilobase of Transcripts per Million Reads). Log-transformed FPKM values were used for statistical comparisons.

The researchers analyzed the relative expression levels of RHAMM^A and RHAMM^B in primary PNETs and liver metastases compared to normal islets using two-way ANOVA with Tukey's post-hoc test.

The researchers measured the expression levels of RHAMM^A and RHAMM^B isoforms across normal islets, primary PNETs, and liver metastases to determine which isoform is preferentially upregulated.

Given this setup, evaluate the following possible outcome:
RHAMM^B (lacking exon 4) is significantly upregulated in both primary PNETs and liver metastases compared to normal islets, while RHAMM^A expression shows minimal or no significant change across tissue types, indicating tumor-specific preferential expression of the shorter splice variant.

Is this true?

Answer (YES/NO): NO